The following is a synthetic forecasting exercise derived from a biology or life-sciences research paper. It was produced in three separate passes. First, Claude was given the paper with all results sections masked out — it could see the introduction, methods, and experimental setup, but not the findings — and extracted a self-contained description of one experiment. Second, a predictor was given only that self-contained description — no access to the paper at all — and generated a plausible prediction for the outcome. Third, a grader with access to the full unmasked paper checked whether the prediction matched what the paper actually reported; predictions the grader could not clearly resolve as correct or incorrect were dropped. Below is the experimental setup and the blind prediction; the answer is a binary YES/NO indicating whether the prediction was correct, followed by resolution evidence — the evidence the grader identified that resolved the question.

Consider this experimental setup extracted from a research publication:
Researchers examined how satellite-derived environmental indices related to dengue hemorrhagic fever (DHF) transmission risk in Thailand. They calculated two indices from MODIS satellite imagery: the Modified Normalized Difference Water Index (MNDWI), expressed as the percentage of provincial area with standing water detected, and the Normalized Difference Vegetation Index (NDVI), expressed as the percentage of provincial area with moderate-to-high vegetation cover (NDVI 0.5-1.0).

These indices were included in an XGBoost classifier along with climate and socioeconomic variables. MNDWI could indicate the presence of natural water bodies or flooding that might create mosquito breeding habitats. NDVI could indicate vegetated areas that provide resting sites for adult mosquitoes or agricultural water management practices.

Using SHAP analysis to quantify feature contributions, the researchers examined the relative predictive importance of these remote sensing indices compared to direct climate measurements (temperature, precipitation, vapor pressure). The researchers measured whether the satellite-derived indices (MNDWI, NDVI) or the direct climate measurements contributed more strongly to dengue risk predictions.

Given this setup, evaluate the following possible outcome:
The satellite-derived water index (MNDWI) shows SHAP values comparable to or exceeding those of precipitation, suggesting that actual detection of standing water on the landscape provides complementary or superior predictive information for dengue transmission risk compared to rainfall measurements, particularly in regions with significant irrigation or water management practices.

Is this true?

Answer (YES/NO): NO